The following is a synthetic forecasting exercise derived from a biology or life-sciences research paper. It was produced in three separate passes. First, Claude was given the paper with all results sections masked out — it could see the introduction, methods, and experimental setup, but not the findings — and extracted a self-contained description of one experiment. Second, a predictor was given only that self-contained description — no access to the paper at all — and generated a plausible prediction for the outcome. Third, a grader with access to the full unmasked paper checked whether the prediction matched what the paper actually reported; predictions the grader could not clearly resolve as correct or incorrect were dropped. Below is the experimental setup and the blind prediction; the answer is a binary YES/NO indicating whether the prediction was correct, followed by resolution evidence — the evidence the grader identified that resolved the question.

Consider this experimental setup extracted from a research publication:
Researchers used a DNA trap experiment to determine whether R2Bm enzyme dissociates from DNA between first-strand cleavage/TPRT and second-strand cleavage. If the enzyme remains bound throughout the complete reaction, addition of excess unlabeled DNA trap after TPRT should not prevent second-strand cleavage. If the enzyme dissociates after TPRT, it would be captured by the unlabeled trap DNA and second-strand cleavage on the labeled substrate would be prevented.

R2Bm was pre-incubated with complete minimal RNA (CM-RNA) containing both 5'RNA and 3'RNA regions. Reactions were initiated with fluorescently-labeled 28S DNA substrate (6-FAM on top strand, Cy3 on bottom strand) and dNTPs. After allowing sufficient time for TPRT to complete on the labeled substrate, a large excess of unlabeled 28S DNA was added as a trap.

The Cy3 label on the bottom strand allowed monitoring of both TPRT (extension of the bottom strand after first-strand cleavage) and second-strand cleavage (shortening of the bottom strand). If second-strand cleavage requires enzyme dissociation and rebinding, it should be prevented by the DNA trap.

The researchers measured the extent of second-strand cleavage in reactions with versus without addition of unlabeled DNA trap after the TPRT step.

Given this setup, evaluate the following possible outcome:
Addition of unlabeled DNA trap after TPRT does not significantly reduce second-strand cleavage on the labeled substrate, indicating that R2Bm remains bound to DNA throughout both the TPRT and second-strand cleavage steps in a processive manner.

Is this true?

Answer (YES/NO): YES